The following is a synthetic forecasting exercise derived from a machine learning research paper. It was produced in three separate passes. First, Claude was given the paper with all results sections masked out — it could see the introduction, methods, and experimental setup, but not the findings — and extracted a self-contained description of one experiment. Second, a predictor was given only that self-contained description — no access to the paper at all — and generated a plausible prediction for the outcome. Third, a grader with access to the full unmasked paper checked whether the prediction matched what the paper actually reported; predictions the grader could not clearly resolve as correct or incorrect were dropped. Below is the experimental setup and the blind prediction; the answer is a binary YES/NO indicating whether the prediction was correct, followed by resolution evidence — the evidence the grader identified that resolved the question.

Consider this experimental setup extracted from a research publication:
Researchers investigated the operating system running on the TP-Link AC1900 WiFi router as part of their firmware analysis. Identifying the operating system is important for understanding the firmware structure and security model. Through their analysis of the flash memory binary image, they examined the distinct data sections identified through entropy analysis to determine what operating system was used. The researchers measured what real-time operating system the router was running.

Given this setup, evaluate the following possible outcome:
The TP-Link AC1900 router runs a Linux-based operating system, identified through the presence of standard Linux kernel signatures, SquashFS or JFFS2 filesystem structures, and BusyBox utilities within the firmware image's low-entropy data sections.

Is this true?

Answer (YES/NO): NO